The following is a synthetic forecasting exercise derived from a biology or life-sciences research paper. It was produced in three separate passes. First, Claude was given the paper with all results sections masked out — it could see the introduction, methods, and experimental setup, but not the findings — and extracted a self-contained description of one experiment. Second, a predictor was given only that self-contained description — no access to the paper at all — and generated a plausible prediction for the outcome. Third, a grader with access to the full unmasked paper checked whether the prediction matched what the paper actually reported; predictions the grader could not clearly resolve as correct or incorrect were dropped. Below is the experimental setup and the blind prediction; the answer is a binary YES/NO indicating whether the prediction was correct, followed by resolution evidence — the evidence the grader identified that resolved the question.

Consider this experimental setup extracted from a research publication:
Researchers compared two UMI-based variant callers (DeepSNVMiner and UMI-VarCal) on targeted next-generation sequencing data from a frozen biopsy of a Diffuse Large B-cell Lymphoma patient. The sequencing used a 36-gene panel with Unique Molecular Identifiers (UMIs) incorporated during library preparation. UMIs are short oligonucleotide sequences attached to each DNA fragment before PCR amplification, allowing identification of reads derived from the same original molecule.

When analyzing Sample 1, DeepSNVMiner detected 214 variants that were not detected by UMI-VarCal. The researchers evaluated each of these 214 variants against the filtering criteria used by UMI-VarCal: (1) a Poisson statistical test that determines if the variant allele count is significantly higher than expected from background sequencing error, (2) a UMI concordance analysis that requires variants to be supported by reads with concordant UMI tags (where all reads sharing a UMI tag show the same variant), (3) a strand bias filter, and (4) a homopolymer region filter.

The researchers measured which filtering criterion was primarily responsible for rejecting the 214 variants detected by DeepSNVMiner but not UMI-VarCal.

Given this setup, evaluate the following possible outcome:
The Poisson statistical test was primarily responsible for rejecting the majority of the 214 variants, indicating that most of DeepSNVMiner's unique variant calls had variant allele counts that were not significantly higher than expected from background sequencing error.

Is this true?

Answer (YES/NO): YES